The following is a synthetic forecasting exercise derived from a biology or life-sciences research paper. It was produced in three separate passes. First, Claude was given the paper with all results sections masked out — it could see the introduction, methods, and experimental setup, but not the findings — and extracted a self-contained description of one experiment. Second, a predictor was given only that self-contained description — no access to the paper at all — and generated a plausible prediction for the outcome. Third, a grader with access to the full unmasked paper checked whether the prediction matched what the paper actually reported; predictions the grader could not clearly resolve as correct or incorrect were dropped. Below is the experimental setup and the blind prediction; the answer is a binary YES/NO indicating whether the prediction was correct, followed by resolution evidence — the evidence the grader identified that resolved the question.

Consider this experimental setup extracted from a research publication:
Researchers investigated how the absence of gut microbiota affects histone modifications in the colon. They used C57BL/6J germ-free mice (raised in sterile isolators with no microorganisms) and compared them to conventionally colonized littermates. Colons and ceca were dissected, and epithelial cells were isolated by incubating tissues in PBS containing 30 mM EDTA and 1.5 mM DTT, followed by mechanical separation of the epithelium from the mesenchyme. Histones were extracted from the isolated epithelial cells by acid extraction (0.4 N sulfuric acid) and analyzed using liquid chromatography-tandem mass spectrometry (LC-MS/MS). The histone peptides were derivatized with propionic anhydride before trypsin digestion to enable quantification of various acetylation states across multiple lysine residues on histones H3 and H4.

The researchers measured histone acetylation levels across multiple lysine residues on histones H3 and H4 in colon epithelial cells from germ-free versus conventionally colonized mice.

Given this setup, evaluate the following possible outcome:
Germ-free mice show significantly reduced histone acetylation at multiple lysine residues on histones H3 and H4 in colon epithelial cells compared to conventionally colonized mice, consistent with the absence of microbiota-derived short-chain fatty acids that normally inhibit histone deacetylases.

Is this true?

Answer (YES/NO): NO